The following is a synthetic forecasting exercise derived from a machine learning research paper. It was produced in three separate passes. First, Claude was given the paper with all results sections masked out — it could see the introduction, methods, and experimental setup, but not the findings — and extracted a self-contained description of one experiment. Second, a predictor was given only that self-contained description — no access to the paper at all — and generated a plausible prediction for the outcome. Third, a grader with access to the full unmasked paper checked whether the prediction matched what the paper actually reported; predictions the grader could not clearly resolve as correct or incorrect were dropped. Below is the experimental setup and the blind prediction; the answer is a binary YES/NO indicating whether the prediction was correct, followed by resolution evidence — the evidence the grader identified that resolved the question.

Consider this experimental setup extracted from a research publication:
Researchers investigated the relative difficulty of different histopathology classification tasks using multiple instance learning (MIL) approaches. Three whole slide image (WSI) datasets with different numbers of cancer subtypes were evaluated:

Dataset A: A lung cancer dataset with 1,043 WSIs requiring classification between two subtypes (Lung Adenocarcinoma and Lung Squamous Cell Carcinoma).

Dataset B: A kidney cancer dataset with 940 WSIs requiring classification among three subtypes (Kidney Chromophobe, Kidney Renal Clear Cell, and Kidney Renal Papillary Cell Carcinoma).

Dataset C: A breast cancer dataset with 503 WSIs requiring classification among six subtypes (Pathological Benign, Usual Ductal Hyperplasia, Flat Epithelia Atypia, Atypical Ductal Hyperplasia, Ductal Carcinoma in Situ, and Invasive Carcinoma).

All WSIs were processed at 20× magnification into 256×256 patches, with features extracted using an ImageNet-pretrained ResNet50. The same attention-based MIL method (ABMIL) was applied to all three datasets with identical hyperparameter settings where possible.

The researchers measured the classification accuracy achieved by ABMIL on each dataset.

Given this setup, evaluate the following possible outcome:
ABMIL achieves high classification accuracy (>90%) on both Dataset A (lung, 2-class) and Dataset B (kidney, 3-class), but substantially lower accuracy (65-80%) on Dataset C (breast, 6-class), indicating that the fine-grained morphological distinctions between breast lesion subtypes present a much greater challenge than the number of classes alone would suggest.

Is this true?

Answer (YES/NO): NO